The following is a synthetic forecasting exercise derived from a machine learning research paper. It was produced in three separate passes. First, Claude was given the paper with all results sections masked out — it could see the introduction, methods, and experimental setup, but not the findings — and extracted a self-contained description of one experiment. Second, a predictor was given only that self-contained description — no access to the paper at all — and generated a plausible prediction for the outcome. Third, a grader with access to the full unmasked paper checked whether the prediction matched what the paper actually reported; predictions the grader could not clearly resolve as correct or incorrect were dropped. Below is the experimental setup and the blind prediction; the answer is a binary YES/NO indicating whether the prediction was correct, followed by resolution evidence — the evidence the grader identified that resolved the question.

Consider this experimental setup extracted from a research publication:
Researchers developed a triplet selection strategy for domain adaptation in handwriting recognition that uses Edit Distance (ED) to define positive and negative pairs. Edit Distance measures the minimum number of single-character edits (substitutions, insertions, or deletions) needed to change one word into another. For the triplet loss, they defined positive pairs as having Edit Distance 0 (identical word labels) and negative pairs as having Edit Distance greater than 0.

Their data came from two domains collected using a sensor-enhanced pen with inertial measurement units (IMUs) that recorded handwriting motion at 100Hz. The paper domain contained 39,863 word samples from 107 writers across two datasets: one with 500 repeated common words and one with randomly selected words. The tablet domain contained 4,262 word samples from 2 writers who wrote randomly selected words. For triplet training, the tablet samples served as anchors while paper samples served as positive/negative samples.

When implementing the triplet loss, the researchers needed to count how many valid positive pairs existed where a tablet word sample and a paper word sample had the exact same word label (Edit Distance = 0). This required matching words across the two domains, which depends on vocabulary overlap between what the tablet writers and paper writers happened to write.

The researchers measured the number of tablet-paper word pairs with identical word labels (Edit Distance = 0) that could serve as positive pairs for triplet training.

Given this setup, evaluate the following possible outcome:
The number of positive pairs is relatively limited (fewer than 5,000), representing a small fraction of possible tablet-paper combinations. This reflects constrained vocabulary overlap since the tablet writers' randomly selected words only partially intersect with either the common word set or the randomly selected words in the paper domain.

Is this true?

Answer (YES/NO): YES